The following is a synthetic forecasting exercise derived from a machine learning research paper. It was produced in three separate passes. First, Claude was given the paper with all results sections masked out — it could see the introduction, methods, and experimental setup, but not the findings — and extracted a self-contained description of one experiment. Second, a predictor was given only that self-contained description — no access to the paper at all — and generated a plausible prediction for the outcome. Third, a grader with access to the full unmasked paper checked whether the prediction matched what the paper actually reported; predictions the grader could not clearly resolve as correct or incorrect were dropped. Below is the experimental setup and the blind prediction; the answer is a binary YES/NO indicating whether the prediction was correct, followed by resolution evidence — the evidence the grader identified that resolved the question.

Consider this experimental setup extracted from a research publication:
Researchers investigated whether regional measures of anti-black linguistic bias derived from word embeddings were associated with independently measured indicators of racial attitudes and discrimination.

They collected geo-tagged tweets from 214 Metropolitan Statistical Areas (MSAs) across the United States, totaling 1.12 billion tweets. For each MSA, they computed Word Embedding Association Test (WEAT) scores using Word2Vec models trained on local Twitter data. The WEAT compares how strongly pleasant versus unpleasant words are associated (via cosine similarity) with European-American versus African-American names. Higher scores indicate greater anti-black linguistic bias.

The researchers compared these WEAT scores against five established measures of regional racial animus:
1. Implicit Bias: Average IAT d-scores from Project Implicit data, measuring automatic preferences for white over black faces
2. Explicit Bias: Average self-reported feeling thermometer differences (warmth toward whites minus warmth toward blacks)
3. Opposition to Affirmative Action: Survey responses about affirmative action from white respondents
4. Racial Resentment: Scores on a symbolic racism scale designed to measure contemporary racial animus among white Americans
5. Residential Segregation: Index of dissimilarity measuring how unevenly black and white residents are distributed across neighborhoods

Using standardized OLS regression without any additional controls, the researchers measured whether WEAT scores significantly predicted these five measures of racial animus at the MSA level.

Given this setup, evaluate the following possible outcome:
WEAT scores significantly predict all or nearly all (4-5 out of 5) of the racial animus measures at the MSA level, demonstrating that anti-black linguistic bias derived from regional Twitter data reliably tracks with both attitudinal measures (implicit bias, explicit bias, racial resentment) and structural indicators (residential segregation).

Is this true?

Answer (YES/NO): NO